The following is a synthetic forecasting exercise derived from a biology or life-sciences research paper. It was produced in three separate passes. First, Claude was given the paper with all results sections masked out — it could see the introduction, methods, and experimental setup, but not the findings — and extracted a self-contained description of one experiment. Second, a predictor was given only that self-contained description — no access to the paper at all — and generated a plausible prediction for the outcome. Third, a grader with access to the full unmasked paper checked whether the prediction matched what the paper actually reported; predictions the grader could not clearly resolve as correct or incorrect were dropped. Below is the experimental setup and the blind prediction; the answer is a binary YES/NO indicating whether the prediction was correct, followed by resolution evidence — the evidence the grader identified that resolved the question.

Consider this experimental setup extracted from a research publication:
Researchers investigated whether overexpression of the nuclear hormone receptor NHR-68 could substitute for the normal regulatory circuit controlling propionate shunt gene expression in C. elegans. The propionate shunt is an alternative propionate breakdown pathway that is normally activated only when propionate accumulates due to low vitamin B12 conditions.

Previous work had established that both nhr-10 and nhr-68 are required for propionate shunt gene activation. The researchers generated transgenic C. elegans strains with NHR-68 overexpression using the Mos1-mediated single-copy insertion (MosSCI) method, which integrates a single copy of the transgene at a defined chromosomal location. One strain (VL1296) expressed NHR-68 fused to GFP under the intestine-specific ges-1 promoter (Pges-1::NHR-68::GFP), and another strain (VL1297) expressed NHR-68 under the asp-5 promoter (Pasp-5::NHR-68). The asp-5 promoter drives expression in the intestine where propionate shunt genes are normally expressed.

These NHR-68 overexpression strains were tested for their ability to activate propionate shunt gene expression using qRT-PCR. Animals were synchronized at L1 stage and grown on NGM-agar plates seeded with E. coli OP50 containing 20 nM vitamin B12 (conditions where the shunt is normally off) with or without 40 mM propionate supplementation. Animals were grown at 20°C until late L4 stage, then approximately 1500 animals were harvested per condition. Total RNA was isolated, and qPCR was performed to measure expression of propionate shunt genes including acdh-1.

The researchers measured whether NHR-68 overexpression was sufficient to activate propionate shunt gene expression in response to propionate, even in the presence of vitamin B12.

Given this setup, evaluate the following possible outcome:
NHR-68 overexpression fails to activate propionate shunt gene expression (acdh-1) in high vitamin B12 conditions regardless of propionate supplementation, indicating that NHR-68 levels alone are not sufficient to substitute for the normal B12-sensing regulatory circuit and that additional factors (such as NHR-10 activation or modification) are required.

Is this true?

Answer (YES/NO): NO